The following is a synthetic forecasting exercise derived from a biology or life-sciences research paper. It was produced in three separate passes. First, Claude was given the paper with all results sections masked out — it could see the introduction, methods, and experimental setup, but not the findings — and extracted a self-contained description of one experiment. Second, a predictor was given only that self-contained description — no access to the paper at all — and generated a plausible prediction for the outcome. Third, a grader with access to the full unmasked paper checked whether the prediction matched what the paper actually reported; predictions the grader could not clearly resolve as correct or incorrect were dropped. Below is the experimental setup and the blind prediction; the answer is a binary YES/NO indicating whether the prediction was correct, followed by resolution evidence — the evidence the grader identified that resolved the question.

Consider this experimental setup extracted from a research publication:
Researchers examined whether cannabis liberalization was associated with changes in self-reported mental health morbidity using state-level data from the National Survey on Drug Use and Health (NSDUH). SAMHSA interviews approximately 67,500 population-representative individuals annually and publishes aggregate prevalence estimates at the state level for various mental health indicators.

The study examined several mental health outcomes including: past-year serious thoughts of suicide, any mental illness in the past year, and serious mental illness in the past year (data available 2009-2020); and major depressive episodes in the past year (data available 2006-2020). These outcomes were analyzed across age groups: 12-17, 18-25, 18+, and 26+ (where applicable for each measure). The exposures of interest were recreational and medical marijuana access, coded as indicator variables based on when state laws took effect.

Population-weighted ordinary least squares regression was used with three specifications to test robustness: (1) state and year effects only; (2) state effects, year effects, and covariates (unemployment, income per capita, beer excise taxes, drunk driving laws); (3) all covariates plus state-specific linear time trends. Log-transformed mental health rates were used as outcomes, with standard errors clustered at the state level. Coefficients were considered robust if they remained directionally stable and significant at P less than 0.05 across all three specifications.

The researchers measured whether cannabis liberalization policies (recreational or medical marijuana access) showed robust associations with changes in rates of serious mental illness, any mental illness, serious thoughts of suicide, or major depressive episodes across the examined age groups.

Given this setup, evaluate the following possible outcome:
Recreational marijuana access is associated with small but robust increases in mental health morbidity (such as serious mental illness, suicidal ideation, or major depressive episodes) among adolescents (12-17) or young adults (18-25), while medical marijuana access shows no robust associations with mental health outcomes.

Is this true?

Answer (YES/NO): NO